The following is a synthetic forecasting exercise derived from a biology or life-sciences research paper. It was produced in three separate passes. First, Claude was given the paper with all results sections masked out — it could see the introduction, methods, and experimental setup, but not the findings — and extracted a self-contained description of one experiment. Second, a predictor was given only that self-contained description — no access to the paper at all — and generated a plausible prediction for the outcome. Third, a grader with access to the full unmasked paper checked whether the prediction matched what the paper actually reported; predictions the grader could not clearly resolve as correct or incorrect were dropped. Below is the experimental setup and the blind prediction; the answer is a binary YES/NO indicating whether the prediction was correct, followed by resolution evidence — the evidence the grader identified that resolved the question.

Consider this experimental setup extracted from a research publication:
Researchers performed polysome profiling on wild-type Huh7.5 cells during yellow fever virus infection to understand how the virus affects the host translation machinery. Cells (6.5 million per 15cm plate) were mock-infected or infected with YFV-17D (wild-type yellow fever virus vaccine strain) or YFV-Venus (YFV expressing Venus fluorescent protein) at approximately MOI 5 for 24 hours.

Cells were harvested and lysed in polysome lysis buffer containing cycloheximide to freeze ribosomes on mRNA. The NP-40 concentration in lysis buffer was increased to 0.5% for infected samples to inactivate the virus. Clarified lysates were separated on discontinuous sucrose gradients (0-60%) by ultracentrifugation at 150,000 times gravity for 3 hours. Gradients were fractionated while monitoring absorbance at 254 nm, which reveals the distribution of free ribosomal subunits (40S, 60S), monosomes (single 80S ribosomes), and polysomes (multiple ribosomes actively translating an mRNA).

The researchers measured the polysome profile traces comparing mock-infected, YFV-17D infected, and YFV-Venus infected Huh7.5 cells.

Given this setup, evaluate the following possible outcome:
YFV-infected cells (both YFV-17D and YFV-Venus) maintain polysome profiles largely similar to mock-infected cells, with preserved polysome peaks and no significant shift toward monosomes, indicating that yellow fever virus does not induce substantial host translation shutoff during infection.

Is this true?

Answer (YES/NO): NO